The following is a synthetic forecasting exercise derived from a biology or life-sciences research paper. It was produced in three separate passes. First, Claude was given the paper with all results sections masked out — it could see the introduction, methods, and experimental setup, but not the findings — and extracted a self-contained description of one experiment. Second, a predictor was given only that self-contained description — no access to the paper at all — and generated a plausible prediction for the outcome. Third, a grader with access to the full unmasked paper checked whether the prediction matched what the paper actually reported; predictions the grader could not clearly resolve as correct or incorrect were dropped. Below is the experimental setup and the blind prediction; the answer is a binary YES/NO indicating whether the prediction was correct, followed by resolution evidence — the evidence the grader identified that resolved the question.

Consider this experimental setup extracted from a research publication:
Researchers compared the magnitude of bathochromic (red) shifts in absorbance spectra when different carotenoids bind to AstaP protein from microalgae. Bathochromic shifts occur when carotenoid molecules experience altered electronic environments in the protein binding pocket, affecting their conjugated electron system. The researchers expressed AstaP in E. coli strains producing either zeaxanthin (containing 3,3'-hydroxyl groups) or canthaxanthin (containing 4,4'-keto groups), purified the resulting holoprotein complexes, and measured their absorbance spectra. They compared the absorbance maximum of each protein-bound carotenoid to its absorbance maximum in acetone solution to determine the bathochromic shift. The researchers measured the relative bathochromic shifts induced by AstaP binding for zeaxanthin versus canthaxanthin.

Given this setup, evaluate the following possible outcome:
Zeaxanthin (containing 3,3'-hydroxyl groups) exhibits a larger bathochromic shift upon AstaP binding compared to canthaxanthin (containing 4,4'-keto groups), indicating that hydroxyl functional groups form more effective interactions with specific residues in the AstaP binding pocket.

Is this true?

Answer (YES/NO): YES